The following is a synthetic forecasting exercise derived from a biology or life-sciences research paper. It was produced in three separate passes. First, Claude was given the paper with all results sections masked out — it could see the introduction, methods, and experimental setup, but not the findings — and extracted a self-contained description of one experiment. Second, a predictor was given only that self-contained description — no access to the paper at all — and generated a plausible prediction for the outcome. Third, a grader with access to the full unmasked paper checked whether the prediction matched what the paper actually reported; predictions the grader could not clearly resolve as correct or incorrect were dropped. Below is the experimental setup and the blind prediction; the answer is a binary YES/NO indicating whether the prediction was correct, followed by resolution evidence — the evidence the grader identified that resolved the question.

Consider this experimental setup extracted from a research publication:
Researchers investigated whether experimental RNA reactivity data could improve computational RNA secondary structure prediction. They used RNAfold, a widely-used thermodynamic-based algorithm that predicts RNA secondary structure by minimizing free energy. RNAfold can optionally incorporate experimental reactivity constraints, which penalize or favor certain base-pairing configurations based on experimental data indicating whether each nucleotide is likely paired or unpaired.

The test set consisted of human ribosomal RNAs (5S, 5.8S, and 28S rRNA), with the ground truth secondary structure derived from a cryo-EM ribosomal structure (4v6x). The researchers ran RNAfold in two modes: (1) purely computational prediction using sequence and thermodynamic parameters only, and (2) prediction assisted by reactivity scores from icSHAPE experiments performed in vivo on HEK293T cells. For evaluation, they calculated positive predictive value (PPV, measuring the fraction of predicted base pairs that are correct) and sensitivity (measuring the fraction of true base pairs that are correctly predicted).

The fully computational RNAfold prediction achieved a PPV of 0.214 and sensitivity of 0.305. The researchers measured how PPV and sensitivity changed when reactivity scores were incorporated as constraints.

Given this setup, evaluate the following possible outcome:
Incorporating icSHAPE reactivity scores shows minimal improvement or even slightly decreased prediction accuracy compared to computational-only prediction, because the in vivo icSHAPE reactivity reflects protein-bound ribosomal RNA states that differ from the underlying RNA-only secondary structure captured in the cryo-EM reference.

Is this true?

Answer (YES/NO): NO